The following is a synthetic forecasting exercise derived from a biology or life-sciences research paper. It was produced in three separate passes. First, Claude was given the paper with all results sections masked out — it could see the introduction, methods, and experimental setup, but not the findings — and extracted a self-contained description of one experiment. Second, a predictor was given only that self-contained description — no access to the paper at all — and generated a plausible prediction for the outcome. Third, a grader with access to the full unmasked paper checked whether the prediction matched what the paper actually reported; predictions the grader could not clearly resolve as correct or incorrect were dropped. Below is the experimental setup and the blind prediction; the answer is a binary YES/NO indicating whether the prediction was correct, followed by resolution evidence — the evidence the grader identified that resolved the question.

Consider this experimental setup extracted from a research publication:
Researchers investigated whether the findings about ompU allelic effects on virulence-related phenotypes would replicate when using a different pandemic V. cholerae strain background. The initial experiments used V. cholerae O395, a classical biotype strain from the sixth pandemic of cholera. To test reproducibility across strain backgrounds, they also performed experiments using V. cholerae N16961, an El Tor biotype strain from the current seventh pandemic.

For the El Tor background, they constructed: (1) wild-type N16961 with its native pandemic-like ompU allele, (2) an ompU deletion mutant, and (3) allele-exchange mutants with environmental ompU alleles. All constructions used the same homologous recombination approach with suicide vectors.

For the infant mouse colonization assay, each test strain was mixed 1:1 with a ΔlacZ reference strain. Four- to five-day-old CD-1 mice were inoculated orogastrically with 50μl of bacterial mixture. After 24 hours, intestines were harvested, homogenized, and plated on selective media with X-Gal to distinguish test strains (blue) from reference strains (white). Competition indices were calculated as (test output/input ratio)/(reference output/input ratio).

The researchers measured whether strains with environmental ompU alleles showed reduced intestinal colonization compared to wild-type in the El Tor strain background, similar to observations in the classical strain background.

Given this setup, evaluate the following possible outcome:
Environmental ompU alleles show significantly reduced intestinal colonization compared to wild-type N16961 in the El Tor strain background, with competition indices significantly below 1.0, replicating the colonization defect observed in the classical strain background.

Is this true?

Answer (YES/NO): NO